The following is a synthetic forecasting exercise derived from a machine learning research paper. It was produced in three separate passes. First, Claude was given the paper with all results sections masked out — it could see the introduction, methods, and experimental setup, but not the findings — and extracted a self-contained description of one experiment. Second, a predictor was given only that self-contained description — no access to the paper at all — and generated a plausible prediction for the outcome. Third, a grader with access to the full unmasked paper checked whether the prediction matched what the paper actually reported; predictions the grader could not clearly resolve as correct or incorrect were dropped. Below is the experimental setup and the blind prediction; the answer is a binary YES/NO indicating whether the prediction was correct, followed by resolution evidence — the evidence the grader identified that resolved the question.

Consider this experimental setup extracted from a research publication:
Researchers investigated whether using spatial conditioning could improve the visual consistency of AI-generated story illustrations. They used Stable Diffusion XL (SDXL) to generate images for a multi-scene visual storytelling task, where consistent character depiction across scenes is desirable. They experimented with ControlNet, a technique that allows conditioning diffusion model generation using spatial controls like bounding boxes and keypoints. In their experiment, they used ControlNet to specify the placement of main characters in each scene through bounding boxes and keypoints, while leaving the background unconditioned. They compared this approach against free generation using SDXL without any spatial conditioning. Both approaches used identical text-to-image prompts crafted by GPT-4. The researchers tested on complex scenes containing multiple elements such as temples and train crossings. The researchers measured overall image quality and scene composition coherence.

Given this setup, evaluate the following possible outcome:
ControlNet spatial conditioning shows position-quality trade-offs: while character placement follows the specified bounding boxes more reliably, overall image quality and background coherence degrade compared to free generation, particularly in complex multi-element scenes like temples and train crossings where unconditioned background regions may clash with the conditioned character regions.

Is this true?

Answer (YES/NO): NO